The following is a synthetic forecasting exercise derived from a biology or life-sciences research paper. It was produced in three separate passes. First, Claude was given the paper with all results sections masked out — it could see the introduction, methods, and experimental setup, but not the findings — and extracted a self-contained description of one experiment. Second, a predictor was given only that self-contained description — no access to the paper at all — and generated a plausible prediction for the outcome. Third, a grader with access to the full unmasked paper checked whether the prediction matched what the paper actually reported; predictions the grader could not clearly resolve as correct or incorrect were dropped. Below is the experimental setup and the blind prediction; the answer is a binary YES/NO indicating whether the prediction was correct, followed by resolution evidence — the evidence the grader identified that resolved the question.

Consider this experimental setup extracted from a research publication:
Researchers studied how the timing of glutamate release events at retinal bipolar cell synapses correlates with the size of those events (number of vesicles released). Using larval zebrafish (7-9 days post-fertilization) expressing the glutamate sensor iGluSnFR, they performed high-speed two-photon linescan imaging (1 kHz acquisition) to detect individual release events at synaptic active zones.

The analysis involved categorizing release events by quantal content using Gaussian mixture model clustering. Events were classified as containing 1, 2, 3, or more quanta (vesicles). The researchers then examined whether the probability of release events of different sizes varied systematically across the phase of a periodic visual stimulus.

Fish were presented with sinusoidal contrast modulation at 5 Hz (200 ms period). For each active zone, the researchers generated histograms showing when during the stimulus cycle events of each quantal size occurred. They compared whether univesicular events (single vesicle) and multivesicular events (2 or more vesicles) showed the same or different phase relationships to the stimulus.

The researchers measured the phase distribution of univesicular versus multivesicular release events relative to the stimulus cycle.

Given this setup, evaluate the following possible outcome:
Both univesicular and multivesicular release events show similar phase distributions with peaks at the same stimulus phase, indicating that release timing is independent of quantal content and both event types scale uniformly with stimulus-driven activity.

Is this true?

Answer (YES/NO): NO